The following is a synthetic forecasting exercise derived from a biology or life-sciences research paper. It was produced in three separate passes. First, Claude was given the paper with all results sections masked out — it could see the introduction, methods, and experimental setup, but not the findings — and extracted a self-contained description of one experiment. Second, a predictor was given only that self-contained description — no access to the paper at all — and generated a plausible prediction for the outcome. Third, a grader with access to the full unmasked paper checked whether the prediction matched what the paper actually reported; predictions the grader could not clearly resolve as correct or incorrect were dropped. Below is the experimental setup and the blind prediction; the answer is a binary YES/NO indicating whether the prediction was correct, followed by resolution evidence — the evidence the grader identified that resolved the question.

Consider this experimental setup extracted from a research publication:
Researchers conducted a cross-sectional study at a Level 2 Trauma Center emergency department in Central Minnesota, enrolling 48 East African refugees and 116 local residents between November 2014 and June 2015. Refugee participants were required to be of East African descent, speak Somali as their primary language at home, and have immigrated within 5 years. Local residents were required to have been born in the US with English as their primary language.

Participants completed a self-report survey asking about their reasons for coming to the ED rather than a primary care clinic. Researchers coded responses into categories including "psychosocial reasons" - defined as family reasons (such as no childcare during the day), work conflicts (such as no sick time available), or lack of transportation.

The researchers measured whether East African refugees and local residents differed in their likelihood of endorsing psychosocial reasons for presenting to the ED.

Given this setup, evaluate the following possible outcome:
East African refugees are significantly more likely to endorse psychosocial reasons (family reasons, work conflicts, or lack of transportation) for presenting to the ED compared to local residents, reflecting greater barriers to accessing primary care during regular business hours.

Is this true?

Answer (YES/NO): NO